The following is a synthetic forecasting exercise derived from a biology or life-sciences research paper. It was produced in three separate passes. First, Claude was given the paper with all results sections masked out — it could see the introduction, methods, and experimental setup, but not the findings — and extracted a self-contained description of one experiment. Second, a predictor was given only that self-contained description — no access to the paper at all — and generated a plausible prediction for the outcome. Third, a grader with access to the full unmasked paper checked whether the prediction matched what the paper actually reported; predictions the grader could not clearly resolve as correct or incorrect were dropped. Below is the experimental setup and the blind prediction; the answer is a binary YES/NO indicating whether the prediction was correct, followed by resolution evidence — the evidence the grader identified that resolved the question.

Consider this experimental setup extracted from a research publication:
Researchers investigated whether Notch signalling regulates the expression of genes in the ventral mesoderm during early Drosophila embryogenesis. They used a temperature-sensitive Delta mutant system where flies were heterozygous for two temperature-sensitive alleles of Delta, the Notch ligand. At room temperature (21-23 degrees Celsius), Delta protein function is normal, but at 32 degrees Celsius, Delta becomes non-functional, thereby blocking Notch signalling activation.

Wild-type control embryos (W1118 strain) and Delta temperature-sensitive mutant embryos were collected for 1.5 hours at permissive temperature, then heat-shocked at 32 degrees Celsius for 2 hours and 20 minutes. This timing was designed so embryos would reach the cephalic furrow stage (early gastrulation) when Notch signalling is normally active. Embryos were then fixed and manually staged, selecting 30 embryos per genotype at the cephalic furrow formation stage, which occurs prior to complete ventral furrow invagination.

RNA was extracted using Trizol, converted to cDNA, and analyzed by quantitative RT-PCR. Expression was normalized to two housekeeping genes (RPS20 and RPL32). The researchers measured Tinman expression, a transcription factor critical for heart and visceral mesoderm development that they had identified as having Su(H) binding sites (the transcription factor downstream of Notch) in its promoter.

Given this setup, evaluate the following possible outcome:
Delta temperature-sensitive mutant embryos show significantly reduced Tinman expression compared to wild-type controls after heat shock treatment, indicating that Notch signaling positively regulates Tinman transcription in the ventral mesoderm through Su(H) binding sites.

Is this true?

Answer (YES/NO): YES